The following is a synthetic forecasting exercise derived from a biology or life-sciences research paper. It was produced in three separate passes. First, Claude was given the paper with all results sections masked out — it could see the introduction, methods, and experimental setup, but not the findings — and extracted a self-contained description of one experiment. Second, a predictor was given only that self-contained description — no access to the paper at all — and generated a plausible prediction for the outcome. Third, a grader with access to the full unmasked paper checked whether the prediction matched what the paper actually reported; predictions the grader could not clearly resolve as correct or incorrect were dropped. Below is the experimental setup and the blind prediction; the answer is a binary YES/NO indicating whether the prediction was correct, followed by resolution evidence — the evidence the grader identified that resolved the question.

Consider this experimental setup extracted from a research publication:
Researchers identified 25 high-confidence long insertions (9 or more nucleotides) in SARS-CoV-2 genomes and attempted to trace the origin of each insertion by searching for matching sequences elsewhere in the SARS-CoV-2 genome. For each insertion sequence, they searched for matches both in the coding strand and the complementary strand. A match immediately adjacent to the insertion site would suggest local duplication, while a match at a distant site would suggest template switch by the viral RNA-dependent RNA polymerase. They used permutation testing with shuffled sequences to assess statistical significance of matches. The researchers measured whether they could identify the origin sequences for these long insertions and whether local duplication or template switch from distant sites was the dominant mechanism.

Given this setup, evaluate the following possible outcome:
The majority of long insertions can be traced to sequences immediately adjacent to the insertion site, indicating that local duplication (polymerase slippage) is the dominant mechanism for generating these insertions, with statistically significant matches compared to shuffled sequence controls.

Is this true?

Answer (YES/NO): NO